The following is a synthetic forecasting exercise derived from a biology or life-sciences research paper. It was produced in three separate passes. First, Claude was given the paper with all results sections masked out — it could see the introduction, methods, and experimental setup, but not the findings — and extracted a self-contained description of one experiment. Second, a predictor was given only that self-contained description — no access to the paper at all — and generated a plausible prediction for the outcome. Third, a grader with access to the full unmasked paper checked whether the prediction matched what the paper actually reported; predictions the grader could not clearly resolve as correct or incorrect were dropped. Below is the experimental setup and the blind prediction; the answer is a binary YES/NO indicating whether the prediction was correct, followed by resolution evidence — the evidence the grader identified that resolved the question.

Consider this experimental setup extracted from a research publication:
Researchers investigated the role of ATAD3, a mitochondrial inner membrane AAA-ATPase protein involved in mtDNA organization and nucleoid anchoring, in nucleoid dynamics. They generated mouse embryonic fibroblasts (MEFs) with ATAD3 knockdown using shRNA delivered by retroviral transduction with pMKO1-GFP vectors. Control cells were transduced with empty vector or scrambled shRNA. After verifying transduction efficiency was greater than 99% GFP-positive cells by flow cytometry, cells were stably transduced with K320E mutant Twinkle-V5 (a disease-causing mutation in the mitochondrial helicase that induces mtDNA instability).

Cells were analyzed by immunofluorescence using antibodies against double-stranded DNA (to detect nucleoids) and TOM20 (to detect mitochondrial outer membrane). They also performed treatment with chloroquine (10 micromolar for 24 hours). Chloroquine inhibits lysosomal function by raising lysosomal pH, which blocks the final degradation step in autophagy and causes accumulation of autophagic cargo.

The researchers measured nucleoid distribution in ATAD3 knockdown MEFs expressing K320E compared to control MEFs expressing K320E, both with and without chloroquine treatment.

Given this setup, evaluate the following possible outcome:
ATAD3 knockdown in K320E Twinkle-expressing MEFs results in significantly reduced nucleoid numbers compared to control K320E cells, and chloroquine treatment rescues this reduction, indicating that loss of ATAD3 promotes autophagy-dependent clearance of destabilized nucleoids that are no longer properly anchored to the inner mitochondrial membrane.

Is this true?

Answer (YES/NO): NO